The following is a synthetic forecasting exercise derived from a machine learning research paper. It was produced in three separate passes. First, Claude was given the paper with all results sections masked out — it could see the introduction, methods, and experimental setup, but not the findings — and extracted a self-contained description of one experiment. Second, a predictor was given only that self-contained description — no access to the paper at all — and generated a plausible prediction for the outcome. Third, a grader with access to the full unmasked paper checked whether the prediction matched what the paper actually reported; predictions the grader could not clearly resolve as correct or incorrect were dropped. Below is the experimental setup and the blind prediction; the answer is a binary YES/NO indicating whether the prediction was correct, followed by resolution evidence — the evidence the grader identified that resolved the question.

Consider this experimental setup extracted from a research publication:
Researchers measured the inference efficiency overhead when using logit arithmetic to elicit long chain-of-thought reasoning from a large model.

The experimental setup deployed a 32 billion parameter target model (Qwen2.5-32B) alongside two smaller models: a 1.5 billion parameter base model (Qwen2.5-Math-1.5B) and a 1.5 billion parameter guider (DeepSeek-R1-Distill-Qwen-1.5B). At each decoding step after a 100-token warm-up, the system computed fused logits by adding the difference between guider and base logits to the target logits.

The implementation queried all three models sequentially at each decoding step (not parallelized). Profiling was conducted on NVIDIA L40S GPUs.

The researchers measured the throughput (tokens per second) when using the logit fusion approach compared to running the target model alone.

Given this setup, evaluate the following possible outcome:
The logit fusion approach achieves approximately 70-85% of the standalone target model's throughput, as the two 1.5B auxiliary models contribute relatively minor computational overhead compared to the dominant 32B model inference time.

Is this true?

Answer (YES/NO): YES